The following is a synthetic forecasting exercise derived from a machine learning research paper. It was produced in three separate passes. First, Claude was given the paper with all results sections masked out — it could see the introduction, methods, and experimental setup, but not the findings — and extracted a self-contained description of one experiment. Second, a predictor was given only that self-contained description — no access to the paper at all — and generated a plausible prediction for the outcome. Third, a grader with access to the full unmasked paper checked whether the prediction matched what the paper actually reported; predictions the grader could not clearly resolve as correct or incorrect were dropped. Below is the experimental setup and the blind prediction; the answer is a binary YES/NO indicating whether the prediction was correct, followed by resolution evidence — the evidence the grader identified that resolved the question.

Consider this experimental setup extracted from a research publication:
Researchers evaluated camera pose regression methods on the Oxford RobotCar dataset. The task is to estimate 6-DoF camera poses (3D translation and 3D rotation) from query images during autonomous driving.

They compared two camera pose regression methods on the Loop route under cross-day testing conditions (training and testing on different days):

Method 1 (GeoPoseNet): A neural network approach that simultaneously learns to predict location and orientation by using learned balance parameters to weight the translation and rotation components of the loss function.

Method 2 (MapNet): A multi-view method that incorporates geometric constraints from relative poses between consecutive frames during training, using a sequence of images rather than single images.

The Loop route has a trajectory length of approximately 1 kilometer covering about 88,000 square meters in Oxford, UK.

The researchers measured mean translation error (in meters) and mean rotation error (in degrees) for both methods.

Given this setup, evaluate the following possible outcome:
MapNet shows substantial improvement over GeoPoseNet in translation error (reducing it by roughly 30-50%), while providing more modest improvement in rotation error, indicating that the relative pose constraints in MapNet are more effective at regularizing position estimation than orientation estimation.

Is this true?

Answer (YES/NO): NO